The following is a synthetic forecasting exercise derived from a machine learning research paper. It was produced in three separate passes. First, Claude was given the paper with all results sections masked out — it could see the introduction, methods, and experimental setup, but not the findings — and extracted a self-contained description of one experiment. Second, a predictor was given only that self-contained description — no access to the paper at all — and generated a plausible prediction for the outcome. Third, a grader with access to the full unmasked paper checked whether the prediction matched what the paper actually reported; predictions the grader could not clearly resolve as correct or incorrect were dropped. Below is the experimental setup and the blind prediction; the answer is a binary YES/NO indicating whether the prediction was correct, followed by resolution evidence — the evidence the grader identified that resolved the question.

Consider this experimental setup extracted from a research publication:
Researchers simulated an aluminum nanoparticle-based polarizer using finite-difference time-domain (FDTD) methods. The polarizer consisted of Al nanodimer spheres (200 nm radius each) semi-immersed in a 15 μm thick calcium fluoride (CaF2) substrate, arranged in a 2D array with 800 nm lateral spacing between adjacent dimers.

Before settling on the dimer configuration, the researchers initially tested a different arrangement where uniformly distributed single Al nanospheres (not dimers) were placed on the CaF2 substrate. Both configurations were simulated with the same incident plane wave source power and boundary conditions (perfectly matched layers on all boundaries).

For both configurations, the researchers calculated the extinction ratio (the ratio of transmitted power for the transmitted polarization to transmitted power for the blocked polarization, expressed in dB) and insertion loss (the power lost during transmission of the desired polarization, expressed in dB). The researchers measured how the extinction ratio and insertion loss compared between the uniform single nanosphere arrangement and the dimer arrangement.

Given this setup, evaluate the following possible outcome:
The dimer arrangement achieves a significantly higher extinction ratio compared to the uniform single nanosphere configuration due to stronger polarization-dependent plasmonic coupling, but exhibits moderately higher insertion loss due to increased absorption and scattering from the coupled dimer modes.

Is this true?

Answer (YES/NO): NO